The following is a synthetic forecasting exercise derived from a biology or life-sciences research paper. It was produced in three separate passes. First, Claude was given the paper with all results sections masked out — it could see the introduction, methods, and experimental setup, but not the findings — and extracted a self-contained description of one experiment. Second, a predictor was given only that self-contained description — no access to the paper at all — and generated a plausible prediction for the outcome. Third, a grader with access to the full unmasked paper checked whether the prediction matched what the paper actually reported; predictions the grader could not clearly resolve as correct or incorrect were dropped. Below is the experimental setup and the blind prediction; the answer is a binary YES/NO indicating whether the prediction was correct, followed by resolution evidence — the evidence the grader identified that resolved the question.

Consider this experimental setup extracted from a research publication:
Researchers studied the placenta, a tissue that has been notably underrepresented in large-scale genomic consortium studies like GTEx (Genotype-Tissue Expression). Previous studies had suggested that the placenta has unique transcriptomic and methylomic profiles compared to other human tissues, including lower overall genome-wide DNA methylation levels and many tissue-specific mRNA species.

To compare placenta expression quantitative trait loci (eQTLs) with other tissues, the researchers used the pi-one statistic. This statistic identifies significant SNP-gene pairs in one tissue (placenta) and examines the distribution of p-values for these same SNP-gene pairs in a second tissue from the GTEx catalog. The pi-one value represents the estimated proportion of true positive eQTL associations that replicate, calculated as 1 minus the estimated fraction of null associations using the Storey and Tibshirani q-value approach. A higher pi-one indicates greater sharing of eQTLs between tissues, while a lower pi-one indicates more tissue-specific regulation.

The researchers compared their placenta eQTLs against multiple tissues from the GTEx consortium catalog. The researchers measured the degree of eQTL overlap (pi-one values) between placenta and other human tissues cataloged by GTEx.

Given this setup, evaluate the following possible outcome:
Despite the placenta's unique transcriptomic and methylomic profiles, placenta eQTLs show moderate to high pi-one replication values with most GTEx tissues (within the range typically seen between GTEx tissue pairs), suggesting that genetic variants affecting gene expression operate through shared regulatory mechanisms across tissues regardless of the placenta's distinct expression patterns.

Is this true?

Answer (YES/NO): YES